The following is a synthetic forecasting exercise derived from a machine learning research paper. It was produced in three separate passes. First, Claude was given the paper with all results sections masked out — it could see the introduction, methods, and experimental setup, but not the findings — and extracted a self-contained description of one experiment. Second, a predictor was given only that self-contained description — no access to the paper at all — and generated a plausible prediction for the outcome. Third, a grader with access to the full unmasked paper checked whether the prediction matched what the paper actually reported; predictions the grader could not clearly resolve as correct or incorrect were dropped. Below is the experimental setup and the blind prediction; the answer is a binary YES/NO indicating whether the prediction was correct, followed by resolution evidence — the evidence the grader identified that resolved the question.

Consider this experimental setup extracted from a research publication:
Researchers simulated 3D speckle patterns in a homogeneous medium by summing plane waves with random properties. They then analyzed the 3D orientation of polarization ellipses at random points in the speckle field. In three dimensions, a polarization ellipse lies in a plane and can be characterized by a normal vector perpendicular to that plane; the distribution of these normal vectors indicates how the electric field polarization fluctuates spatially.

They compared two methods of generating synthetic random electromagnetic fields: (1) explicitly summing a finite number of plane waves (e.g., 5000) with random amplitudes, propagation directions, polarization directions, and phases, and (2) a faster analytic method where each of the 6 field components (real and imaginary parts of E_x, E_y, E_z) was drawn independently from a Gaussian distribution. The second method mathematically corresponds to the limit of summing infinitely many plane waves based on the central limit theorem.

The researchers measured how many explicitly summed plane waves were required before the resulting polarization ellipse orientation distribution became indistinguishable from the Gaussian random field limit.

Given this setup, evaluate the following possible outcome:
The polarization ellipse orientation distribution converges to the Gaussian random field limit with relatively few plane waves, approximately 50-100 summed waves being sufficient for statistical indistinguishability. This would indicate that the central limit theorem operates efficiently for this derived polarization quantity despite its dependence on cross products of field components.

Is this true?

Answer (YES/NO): YES